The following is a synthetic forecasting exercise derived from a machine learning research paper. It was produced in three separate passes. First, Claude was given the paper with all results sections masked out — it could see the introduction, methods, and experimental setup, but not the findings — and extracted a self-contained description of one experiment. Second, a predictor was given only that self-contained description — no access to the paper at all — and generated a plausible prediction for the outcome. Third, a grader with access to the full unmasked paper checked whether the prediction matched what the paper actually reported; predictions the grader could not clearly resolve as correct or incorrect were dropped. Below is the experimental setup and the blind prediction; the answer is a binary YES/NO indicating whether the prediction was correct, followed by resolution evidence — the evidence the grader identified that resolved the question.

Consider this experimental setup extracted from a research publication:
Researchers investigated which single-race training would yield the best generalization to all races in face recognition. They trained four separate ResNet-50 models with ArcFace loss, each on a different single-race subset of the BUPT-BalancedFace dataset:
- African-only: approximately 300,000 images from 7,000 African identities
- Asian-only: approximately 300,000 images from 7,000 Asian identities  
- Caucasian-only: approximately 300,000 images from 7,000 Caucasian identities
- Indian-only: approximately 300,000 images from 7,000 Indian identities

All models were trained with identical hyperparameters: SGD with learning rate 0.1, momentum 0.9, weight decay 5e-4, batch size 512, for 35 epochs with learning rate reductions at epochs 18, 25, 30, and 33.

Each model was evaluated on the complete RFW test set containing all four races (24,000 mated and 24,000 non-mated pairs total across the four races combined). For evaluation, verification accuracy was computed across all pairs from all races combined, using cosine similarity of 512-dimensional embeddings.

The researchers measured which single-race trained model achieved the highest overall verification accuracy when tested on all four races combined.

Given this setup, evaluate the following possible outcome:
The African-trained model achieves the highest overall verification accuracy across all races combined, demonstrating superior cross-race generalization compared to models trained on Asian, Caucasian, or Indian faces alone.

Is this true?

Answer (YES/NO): YES